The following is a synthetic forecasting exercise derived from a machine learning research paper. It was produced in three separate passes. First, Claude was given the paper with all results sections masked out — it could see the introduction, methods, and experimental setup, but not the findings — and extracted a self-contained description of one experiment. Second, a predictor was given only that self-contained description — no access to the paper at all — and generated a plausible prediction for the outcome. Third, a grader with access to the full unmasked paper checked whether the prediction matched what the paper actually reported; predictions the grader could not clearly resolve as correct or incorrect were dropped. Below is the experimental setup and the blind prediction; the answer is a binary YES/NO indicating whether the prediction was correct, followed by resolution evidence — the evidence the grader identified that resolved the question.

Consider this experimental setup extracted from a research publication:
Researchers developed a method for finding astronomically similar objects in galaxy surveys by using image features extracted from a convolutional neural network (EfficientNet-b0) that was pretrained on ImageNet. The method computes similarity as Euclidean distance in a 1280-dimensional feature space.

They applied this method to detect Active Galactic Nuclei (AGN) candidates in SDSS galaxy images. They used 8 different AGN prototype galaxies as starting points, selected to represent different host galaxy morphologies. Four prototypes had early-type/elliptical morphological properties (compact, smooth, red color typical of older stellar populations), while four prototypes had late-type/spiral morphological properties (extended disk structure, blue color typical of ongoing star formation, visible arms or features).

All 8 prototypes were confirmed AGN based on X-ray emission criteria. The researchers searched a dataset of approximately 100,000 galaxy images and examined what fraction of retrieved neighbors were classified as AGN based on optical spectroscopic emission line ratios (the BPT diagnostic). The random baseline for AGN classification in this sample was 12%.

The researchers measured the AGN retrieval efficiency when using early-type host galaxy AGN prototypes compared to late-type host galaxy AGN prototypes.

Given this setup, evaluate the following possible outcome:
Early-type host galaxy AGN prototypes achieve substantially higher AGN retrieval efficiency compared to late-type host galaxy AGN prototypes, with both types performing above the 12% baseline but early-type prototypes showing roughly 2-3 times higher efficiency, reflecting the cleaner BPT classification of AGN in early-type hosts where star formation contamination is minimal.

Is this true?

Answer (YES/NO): NO